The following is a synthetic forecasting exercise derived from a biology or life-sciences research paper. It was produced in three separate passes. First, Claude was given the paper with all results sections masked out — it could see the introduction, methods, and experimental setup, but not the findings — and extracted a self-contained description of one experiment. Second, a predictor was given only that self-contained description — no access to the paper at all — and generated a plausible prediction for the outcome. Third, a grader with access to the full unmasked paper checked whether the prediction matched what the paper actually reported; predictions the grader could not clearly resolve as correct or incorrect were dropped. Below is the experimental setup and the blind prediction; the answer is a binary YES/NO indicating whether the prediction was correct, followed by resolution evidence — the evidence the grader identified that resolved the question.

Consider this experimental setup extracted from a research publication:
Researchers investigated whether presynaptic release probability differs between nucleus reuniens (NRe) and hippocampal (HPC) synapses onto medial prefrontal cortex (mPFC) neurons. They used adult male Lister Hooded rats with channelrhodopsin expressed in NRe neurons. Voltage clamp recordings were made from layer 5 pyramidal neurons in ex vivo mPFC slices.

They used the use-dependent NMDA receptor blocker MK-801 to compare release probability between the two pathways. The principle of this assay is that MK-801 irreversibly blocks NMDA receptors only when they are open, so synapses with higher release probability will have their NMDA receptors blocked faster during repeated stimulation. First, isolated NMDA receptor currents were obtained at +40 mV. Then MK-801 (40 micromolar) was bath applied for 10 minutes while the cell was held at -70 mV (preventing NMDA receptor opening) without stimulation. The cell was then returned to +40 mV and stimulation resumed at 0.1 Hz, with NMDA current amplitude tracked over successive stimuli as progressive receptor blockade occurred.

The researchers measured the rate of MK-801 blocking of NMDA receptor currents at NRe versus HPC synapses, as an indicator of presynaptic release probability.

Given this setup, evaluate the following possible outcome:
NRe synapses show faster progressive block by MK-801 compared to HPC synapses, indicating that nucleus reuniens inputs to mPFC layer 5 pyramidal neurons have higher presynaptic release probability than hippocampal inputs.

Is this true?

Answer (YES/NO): YES